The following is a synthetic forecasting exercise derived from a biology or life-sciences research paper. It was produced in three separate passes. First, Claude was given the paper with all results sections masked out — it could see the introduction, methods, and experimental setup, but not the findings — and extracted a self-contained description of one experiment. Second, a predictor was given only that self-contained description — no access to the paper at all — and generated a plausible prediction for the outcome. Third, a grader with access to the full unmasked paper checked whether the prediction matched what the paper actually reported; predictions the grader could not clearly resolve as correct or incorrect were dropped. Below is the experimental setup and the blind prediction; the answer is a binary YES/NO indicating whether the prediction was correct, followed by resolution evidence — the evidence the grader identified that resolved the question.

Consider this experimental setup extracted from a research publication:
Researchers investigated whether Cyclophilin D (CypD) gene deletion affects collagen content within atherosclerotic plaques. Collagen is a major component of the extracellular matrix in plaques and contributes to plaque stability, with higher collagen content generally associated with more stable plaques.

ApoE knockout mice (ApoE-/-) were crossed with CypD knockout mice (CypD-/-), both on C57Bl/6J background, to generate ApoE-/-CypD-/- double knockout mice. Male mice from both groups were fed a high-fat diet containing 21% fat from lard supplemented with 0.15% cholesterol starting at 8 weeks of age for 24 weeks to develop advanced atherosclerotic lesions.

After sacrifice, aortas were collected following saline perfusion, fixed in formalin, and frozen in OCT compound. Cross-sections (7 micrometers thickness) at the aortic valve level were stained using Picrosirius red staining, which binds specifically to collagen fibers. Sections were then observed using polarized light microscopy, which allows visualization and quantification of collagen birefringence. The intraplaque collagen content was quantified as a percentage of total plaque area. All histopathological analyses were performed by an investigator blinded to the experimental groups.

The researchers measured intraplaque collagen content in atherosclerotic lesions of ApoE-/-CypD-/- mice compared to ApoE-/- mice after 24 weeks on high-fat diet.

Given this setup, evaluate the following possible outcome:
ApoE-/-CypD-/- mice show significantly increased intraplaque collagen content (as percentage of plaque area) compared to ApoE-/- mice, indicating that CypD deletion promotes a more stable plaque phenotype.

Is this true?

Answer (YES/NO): NO